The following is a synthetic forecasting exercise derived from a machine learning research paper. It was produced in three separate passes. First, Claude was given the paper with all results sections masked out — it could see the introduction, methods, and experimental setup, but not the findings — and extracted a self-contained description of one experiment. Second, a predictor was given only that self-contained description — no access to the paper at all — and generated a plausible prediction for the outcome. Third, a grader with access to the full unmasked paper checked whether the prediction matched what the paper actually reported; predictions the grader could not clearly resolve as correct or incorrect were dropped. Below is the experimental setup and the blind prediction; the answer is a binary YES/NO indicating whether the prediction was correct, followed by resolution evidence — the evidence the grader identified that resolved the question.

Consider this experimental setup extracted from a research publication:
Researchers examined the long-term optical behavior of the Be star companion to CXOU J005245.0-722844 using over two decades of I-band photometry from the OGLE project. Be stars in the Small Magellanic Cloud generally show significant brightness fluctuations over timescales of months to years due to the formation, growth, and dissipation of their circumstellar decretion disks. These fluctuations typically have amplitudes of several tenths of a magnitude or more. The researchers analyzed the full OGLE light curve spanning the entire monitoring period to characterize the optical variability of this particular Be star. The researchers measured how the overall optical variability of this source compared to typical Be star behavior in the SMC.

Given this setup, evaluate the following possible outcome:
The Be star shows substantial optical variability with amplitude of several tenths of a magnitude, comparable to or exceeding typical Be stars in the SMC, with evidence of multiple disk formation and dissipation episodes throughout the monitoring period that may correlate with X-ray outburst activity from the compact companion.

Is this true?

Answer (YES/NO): NO